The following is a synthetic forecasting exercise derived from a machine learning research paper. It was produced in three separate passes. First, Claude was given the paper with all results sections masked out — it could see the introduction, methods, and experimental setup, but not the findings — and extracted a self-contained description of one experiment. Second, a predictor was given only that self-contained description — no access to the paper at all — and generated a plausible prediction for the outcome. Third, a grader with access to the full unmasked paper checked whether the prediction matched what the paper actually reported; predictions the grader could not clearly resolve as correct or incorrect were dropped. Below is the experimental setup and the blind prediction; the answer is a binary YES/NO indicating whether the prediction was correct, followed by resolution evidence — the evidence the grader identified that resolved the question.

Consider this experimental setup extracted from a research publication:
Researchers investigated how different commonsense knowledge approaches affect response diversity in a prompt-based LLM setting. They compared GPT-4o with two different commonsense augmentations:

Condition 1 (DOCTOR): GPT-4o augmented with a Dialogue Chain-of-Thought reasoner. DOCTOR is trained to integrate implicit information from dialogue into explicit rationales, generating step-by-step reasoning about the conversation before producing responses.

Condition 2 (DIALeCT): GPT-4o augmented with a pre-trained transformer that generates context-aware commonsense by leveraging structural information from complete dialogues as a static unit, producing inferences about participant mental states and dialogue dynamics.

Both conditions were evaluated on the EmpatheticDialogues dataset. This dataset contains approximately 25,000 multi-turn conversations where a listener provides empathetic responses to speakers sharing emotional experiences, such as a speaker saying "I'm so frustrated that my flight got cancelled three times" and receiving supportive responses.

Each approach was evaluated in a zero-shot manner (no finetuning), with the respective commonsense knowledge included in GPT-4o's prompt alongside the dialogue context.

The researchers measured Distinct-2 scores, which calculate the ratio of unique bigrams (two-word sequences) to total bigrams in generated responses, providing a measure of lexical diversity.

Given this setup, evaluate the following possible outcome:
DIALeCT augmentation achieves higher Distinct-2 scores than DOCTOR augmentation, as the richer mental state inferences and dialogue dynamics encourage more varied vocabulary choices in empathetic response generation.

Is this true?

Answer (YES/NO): NO